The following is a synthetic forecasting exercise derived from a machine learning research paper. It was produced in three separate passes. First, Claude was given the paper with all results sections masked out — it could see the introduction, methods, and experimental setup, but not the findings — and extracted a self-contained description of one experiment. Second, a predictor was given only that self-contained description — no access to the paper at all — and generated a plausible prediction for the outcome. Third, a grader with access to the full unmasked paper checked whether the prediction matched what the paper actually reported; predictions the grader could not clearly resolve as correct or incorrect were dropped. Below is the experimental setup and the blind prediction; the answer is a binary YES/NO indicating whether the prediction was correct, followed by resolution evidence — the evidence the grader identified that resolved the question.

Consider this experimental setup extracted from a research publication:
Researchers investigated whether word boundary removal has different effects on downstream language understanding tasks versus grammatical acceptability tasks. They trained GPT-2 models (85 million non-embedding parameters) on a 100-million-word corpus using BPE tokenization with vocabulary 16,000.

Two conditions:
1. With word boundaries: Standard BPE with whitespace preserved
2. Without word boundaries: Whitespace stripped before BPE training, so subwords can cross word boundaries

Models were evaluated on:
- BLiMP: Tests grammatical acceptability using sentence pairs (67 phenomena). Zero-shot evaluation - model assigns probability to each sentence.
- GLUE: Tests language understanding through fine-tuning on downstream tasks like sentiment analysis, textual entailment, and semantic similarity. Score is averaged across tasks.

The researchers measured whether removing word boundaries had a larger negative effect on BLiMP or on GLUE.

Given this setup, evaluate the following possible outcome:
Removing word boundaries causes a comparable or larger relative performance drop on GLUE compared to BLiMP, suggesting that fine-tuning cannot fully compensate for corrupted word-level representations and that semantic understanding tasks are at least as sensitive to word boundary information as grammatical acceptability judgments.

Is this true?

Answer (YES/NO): NO